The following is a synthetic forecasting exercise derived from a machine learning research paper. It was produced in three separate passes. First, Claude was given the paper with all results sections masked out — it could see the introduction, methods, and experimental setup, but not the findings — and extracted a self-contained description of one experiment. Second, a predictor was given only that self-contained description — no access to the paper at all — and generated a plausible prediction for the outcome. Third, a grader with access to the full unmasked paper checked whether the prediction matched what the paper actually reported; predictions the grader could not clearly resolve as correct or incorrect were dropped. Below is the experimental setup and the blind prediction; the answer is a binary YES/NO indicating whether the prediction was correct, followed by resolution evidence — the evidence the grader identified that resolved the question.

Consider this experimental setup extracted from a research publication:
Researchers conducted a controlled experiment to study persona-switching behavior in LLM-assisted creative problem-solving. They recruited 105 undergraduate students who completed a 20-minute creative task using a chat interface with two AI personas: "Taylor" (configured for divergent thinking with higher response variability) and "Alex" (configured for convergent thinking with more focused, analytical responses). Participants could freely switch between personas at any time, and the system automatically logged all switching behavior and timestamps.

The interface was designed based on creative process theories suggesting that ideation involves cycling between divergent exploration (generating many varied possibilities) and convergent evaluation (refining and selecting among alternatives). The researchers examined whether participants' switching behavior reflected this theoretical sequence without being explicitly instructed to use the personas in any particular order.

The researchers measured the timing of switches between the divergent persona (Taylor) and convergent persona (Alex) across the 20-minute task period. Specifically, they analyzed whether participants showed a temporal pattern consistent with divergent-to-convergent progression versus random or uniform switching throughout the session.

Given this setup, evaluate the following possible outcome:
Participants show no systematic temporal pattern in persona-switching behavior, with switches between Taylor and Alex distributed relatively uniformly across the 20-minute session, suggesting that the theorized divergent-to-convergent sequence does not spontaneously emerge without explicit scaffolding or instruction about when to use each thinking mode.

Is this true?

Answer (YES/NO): NO